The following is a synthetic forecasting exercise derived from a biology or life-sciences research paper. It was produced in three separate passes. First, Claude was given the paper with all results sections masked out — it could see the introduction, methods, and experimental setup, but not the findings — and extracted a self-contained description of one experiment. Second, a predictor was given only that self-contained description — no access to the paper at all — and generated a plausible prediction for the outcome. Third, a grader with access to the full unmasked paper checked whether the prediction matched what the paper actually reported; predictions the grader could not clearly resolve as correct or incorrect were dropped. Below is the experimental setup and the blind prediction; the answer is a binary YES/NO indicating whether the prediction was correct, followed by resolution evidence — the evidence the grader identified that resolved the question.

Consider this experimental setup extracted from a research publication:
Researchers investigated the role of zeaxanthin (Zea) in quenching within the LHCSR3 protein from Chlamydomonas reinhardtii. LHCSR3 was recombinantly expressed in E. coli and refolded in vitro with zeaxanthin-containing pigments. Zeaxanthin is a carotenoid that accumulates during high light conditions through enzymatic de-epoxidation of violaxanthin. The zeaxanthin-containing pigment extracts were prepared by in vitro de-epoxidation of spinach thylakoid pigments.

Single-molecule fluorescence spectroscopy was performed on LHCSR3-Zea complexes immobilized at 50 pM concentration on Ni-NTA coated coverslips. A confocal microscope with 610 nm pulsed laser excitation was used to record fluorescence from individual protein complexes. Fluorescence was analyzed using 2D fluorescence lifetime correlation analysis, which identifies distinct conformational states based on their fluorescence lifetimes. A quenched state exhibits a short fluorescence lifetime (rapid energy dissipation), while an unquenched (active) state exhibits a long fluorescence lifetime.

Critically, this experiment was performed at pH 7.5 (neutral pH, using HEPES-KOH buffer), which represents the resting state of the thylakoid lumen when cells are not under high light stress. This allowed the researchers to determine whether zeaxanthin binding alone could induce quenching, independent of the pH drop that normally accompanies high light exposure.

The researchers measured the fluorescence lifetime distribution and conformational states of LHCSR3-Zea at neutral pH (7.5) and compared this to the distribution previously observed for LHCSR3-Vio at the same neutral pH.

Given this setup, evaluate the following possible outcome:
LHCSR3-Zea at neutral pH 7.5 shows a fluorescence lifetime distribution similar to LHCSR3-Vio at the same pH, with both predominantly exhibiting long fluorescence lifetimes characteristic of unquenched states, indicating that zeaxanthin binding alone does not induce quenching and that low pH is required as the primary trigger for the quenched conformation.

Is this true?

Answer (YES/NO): NO